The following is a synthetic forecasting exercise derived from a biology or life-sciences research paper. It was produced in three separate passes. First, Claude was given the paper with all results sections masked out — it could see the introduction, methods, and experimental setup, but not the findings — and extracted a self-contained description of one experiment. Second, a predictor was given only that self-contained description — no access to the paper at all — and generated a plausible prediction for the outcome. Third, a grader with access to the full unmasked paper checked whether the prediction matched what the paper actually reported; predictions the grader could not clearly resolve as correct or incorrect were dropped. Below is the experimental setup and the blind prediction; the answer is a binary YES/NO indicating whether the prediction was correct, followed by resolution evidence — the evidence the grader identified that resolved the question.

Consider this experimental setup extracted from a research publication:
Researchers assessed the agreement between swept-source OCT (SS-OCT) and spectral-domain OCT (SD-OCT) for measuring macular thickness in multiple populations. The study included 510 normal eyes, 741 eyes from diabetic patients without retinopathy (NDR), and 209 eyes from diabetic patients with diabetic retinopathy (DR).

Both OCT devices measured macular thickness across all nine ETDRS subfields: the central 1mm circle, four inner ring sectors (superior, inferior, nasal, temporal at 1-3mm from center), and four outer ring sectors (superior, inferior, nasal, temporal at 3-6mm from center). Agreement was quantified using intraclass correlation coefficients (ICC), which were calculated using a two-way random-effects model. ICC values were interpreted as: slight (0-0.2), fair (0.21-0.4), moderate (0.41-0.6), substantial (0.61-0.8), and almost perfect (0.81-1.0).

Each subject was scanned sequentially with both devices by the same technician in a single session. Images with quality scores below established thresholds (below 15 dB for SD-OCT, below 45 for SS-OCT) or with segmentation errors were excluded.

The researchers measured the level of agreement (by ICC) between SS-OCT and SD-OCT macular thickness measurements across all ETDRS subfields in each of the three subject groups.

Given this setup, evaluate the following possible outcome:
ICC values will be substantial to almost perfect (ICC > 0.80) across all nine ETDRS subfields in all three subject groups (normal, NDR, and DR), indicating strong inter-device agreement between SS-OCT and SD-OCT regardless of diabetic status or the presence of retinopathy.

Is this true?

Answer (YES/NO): YES